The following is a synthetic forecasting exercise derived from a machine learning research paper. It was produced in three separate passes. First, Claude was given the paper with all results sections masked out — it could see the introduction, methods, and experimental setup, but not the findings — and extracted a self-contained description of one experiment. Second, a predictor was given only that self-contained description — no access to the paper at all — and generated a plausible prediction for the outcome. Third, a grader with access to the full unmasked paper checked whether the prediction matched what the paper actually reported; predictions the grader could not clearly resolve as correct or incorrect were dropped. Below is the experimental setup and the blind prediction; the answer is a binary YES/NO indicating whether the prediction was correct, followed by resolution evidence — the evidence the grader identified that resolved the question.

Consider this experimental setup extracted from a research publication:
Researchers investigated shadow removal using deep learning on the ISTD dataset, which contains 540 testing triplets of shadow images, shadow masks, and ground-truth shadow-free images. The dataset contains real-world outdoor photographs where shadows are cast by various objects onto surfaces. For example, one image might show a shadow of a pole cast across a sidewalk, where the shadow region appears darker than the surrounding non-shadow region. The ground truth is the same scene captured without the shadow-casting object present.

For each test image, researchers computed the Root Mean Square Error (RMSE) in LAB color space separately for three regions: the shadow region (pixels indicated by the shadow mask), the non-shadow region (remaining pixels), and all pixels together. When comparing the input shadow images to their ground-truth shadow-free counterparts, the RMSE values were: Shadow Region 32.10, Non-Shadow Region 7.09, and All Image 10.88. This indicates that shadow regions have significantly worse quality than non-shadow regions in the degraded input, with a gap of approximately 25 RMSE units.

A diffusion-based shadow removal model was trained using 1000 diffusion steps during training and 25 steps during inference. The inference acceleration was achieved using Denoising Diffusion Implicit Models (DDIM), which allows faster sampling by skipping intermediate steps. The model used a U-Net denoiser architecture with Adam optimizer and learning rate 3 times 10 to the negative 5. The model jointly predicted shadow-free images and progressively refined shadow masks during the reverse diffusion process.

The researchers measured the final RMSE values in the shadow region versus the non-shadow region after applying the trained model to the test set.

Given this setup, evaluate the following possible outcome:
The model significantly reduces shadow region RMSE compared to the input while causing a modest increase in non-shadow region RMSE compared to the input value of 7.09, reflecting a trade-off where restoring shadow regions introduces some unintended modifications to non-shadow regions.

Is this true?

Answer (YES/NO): NO